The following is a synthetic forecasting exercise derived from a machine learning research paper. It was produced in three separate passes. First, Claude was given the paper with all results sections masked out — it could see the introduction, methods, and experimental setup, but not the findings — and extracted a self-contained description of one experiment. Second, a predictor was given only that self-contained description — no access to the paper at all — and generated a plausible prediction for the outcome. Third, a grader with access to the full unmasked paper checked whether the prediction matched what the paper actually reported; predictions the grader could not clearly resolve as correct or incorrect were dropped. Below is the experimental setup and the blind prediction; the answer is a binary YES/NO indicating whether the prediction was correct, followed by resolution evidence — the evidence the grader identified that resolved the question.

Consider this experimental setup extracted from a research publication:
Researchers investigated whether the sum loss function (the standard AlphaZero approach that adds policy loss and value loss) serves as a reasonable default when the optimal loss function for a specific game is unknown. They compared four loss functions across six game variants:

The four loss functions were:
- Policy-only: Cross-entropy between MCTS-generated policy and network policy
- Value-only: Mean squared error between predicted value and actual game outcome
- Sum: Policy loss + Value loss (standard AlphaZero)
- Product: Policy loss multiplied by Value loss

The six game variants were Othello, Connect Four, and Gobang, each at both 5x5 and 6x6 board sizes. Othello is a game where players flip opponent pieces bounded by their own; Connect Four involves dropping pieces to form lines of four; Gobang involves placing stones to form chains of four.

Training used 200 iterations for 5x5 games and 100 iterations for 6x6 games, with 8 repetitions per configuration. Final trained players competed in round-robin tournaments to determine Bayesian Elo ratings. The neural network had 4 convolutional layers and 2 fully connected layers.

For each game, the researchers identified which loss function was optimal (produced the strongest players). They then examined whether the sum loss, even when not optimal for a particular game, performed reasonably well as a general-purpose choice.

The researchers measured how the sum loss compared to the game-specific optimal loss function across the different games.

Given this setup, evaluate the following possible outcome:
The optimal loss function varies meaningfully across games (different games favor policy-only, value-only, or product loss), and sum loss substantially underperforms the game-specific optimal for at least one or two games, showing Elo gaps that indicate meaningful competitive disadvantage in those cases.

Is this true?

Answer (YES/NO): YES